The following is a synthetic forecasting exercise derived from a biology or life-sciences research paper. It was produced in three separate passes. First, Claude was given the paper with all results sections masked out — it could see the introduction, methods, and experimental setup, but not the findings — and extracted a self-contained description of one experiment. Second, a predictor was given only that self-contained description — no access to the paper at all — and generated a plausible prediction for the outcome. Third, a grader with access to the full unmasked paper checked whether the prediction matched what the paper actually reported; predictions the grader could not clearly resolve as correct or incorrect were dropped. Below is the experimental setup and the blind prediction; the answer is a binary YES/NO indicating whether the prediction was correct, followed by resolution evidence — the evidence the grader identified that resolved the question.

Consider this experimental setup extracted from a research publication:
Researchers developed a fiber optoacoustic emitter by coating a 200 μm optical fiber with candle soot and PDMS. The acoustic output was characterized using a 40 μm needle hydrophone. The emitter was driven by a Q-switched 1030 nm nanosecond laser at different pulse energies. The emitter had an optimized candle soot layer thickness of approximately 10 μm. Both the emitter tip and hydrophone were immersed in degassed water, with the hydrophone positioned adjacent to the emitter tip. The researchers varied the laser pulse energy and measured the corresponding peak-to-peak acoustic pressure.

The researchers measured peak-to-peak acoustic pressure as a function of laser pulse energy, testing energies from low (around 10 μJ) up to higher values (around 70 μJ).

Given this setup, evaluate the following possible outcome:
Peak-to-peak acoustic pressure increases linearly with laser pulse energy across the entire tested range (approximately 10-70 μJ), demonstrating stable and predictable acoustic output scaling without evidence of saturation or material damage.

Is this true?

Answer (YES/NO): YES